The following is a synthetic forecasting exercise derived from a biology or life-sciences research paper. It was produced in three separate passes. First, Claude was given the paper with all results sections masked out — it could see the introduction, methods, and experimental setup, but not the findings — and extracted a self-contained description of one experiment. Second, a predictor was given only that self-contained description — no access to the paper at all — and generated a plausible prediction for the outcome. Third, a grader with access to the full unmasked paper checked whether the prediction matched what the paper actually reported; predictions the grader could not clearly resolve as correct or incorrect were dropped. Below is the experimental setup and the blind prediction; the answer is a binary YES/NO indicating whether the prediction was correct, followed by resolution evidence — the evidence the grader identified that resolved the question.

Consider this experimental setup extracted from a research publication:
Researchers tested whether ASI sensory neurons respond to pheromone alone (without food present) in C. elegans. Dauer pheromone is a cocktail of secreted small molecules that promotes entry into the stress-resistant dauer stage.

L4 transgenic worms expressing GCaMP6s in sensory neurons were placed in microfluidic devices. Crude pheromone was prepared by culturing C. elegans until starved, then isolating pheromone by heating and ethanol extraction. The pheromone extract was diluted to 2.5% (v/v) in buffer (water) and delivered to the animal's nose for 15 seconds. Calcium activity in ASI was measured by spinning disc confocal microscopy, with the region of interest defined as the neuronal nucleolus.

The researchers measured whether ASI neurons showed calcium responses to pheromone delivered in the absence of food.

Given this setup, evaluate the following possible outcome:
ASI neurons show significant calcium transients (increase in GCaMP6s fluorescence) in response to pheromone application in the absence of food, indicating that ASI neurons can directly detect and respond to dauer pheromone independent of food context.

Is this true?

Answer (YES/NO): NO